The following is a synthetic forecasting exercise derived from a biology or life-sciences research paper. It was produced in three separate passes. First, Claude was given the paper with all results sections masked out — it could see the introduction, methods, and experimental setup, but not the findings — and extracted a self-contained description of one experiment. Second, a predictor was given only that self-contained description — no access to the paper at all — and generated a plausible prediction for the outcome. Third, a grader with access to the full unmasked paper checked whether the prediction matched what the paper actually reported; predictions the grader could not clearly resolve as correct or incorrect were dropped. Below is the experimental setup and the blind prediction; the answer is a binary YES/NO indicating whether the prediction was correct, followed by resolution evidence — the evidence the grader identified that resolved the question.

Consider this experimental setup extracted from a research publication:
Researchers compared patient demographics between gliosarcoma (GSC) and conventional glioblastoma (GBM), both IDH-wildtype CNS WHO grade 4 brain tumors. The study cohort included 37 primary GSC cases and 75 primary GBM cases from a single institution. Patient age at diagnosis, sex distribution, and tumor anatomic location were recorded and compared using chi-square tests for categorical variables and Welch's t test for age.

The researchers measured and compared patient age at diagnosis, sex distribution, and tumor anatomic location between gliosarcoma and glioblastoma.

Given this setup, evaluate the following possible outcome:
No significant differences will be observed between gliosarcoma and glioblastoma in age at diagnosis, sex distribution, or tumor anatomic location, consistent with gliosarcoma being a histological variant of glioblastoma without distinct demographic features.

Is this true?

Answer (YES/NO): YES